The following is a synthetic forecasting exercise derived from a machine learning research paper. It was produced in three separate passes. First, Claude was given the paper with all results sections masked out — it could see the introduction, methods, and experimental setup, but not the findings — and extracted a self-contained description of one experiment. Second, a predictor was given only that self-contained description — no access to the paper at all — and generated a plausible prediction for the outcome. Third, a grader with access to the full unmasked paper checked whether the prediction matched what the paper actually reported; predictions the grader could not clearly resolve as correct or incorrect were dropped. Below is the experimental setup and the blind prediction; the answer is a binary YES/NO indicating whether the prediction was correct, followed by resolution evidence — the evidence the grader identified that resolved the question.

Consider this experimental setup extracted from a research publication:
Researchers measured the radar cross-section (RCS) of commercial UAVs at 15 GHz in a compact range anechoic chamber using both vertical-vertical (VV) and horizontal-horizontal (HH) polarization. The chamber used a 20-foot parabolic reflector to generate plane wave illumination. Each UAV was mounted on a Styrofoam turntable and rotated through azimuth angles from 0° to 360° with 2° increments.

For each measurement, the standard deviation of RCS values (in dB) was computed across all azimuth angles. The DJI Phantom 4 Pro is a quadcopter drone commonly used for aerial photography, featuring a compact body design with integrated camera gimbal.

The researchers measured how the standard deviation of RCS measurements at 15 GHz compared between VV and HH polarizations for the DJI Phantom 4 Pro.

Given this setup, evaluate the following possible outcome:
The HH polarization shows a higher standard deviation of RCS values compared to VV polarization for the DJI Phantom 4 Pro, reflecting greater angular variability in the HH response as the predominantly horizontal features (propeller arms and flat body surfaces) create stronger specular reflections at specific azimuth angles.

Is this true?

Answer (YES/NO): YES